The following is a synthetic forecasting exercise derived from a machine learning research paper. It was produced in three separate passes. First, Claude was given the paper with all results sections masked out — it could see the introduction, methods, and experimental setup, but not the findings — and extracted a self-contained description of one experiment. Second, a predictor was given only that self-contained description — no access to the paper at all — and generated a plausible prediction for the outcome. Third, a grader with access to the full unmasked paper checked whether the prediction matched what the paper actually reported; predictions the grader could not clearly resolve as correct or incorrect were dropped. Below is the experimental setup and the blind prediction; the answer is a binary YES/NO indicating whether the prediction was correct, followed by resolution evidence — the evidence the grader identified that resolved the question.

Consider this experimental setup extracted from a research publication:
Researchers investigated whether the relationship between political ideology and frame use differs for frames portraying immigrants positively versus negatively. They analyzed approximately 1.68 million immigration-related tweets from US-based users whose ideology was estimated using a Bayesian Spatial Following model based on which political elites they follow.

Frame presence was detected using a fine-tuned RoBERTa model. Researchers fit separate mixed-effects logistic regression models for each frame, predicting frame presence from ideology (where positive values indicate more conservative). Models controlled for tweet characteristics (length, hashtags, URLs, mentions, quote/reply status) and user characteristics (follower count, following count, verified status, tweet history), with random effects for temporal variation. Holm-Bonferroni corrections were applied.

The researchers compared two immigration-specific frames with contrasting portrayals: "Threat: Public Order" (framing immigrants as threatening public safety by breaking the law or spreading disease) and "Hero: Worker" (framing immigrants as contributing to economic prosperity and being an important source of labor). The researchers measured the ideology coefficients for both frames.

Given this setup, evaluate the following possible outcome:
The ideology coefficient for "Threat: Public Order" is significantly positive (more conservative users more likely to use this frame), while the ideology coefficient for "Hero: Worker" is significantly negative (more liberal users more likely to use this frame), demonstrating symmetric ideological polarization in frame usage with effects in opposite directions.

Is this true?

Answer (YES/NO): NO